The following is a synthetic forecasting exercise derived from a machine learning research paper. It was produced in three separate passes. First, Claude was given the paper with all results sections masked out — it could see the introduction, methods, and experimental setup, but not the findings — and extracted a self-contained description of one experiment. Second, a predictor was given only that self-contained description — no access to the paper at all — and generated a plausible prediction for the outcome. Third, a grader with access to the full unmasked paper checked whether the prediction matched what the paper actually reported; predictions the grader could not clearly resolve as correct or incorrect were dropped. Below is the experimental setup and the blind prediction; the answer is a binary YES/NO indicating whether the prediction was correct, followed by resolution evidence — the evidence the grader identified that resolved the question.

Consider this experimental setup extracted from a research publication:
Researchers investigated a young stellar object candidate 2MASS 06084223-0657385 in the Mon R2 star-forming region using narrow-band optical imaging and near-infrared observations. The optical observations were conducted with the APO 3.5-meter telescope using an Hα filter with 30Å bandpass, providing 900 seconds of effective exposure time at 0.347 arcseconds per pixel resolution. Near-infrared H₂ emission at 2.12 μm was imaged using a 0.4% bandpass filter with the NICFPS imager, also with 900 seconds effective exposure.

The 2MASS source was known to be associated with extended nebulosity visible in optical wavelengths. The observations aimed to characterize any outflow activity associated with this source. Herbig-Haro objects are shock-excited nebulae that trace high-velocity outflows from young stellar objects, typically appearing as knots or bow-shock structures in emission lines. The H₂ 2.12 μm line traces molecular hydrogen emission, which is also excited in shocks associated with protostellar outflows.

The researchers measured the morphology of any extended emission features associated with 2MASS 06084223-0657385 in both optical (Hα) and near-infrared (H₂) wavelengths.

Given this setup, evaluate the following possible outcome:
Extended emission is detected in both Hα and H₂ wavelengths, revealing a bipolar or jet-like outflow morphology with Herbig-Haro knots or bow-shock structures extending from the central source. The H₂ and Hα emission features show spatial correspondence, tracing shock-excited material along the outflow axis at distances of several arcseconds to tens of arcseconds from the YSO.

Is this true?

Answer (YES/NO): YES